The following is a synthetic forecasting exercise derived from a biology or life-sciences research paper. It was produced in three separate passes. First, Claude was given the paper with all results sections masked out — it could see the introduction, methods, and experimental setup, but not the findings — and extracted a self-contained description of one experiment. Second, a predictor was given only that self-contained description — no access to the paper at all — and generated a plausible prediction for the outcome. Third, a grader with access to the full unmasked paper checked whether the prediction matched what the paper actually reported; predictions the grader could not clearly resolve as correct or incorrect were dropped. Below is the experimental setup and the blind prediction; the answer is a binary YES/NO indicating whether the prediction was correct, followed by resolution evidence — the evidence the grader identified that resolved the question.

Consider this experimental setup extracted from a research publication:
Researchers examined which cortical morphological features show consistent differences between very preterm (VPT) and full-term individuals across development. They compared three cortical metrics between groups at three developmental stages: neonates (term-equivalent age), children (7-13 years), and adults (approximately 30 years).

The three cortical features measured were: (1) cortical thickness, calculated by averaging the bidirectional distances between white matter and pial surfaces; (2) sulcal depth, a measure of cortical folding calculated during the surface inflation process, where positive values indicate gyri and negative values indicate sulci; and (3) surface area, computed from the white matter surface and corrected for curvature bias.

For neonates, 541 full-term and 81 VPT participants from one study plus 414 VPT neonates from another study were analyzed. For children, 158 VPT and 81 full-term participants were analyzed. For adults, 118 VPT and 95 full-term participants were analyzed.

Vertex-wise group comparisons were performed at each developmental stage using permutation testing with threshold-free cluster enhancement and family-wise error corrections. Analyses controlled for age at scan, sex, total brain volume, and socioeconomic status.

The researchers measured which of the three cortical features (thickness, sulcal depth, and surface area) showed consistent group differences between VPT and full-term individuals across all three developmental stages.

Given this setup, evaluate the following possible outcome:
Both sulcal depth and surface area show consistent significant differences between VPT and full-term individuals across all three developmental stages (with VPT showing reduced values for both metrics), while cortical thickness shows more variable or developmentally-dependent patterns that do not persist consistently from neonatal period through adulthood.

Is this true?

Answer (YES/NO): NO